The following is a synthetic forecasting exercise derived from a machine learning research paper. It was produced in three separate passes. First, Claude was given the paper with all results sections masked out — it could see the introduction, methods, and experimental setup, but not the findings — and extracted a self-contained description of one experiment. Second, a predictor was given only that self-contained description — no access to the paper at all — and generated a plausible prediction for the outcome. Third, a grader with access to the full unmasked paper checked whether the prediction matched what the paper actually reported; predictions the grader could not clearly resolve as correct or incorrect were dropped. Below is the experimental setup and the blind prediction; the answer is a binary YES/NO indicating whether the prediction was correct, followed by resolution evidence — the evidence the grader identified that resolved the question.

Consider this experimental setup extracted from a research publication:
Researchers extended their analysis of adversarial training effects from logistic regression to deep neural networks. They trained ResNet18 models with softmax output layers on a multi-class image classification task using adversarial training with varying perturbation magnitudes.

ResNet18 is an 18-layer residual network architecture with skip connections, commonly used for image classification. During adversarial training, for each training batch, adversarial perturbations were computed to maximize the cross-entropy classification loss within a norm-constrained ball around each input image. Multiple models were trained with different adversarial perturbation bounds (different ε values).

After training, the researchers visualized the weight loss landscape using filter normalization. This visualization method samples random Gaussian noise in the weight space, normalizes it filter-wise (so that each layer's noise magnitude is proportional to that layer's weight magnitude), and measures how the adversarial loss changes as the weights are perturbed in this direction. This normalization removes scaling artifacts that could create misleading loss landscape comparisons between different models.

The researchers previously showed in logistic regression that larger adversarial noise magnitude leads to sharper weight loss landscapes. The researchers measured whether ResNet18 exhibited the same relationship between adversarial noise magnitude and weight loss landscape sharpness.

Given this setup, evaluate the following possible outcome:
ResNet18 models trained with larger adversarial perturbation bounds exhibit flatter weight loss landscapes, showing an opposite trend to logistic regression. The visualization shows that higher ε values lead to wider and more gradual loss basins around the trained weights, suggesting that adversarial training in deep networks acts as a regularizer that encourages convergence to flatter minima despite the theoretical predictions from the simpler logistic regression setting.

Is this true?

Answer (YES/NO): NO